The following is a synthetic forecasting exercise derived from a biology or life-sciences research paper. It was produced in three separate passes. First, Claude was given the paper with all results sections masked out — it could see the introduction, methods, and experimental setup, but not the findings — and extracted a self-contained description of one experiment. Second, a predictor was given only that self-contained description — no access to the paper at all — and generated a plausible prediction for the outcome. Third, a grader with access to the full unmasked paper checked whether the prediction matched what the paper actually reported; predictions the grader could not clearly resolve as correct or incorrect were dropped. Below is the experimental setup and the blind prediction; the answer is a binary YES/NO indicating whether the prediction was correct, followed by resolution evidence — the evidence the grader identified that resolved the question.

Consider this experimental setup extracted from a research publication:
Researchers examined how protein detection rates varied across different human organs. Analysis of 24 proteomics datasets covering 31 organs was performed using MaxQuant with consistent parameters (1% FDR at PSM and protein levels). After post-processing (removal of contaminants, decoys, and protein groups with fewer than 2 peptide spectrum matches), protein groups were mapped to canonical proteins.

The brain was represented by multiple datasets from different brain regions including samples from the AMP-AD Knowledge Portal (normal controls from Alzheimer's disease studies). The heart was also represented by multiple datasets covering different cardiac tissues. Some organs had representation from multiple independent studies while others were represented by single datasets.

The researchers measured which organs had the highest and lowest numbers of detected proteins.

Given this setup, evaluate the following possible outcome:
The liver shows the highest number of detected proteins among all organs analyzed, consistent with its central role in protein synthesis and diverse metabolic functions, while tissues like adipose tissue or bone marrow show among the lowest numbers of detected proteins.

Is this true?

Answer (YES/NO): NO